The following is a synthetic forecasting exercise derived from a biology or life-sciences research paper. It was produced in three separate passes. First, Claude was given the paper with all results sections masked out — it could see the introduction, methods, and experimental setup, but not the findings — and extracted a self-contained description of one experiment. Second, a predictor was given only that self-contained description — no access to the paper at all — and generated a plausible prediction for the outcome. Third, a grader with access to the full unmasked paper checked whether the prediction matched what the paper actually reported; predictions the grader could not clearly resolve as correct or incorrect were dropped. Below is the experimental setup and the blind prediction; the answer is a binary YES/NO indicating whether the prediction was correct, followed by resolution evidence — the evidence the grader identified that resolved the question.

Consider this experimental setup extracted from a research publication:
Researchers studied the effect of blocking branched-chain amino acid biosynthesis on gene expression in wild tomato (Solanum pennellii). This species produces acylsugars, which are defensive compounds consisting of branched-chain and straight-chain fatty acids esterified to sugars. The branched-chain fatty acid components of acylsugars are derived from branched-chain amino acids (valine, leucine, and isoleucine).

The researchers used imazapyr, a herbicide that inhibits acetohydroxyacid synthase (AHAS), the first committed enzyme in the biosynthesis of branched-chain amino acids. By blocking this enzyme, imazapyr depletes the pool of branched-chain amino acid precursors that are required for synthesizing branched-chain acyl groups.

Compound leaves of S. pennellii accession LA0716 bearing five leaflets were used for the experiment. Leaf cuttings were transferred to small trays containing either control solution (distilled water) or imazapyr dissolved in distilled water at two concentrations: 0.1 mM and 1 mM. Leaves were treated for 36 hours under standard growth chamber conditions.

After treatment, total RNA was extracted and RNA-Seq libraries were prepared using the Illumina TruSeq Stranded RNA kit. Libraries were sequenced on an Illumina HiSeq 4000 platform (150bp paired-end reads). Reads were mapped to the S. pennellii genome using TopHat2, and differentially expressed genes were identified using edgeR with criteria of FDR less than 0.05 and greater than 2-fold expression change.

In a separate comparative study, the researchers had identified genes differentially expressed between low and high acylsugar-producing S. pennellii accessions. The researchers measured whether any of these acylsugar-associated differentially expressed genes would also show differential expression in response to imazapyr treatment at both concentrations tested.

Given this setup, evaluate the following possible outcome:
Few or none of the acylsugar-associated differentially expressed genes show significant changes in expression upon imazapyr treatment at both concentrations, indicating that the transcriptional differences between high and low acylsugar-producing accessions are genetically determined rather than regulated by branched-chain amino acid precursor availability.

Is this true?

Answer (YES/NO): NO